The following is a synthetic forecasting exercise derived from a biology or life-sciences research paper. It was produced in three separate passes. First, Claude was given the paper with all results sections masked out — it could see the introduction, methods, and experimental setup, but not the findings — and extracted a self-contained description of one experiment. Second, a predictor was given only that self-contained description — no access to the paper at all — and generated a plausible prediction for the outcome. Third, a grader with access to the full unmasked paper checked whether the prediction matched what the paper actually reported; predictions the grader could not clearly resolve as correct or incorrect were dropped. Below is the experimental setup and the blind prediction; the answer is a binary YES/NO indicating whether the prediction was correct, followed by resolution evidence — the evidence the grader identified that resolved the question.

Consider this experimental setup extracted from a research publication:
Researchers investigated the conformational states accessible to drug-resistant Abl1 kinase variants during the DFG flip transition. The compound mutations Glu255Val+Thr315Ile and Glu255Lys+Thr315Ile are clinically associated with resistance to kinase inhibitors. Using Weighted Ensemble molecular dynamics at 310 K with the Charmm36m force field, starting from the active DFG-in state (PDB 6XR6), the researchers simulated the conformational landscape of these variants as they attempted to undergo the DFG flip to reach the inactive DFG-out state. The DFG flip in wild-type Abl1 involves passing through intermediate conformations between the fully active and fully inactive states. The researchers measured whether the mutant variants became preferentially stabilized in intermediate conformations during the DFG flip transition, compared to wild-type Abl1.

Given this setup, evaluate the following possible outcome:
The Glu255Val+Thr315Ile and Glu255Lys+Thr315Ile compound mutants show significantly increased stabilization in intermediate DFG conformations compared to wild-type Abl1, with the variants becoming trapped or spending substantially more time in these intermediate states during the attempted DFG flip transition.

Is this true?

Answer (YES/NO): YES